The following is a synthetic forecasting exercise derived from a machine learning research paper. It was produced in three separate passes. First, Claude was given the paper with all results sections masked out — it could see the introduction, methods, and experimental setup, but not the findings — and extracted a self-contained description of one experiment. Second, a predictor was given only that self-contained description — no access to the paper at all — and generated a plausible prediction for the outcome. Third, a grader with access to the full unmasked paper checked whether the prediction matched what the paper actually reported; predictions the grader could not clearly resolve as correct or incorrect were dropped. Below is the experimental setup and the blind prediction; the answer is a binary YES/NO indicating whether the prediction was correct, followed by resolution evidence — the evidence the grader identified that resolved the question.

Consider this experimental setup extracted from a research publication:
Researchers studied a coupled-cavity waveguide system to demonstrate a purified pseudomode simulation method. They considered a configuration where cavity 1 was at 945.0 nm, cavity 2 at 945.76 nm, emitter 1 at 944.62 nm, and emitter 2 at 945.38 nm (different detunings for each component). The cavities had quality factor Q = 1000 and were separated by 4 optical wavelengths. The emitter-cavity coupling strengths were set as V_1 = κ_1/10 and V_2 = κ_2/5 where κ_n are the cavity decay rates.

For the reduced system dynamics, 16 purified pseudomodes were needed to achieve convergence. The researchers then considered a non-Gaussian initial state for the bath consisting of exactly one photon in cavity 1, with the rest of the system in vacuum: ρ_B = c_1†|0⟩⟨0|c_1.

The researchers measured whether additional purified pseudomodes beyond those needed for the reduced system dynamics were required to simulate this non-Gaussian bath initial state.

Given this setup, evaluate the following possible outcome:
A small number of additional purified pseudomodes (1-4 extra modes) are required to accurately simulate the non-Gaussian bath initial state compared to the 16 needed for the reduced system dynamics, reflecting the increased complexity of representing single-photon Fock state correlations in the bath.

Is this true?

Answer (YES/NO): NO